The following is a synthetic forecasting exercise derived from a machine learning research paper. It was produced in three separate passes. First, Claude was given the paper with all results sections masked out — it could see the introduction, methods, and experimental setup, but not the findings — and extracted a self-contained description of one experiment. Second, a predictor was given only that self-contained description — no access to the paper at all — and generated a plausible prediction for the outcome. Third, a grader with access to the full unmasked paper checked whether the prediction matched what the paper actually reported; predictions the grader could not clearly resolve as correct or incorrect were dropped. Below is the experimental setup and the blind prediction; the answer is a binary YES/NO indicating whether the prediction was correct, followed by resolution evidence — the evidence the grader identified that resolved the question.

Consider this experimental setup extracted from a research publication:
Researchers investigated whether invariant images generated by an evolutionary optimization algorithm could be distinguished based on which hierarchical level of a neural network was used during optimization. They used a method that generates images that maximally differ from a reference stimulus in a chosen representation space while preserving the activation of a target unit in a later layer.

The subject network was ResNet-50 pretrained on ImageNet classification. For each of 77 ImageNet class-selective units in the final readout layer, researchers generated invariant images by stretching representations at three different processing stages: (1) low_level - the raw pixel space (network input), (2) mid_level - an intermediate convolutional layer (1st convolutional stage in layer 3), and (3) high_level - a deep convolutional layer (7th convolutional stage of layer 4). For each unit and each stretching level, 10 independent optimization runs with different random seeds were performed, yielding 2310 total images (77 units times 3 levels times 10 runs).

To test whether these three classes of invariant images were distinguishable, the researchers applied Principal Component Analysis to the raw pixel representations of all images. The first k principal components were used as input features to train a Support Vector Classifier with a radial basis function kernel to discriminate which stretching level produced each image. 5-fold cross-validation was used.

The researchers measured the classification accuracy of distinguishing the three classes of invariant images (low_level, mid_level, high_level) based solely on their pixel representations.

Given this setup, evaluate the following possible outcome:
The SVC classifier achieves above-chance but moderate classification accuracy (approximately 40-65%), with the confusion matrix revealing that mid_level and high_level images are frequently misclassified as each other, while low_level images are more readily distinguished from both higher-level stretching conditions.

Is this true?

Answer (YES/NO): NO